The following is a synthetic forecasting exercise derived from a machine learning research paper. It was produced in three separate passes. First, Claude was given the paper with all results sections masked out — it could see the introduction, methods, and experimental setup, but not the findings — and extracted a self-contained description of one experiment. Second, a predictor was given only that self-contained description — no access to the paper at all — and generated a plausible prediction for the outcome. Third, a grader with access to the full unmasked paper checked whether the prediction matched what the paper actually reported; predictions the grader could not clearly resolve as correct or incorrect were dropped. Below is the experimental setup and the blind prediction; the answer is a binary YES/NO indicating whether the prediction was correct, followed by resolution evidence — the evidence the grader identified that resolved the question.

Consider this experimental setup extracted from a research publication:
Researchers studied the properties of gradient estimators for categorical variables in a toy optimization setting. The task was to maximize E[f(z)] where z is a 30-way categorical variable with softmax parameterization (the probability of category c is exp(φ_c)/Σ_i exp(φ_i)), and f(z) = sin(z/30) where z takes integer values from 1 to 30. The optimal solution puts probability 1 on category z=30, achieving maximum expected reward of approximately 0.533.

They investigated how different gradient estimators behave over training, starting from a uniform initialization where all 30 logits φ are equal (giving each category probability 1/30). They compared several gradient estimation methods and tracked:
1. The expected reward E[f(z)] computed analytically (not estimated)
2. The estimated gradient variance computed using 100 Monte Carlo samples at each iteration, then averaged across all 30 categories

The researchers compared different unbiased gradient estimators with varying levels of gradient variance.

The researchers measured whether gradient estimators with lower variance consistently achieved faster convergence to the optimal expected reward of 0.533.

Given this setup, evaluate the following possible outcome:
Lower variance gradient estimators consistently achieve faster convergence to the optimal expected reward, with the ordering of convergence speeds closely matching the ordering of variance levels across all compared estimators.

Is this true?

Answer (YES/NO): NO